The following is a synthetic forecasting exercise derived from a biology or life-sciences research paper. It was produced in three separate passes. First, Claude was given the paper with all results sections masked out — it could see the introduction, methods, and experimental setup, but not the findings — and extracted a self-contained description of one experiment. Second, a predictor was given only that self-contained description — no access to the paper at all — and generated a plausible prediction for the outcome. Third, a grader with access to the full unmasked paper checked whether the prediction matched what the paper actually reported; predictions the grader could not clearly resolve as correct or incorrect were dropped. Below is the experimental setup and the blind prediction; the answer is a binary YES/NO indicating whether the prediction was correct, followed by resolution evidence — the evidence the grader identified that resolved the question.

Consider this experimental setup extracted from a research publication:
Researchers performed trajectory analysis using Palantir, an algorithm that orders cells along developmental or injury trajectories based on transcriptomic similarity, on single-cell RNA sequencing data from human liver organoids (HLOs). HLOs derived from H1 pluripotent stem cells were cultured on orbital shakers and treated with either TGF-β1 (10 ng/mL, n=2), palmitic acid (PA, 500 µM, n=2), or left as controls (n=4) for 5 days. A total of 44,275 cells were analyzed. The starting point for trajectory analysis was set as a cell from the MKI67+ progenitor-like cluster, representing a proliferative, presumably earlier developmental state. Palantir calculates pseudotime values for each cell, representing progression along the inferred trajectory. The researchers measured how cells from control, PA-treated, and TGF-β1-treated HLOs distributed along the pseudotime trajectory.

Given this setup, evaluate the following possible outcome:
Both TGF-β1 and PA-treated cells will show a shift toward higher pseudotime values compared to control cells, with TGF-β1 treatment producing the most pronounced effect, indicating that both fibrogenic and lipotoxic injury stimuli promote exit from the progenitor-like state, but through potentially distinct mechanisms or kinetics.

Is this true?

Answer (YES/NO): NO